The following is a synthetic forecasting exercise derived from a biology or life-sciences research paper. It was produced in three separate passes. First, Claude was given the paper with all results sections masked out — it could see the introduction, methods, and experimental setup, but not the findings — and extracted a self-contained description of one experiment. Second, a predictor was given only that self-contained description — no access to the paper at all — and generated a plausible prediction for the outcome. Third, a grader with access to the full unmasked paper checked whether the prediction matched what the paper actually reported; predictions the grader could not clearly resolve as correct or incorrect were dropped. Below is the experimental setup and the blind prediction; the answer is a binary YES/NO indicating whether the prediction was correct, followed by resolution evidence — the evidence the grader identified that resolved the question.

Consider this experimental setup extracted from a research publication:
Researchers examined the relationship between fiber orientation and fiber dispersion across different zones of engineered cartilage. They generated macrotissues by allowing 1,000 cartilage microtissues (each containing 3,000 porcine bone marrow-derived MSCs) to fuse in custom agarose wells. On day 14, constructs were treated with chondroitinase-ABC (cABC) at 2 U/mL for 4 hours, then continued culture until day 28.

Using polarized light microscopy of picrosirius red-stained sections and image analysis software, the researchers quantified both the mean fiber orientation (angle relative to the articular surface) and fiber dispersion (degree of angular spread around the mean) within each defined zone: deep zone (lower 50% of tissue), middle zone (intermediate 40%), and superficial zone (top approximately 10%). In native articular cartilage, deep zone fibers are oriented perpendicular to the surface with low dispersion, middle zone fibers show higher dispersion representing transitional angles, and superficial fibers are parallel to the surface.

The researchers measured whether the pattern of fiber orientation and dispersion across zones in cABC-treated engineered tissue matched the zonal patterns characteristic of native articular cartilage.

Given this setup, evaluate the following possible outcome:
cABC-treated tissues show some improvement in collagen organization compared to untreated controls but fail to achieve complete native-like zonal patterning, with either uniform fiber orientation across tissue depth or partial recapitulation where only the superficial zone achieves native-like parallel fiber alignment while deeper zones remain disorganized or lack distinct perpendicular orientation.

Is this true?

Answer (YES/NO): NO